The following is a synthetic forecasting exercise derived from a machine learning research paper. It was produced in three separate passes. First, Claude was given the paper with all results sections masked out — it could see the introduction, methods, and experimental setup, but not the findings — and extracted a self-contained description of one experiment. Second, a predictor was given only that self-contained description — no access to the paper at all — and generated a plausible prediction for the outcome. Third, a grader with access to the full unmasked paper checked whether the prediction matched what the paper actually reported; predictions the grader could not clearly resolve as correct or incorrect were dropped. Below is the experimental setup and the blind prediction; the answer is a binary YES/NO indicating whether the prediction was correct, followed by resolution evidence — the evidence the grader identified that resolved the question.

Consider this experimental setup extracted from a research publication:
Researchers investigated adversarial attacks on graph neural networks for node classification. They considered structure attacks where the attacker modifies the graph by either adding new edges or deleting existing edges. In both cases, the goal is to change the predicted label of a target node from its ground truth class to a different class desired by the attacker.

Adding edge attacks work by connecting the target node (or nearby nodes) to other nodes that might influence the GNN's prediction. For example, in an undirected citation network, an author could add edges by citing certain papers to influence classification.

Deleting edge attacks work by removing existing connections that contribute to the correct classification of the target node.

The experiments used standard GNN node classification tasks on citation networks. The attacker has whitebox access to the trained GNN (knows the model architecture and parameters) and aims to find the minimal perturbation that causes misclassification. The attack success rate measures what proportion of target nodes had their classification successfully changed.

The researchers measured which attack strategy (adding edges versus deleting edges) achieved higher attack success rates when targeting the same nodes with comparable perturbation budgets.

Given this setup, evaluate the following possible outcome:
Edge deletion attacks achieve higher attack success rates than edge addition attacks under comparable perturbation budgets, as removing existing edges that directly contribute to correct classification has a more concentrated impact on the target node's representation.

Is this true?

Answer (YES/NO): NO